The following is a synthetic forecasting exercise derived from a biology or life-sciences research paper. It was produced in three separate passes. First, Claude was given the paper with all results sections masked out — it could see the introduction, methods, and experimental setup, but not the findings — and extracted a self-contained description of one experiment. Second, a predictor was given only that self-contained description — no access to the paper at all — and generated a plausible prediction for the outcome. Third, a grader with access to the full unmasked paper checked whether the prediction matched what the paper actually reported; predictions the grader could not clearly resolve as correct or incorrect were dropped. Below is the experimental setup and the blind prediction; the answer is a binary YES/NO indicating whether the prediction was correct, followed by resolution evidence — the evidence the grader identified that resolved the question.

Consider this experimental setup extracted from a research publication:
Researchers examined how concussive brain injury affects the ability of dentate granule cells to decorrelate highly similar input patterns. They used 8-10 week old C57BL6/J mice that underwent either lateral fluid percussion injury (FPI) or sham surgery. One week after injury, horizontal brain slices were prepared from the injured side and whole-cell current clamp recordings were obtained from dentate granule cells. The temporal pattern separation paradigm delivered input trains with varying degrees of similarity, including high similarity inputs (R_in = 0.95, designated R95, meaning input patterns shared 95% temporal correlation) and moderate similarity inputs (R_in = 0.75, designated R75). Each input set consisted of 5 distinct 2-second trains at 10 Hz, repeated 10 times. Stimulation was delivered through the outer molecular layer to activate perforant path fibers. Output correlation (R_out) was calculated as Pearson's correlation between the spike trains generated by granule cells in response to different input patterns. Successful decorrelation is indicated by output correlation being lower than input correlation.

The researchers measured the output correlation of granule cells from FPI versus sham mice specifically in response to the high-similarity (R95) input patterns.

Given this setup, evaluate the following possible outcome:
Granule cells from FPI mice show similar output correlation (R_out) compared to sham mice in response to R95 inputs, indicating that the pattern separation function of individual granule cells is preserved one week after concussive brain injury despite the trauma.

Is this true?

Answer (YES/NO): NO